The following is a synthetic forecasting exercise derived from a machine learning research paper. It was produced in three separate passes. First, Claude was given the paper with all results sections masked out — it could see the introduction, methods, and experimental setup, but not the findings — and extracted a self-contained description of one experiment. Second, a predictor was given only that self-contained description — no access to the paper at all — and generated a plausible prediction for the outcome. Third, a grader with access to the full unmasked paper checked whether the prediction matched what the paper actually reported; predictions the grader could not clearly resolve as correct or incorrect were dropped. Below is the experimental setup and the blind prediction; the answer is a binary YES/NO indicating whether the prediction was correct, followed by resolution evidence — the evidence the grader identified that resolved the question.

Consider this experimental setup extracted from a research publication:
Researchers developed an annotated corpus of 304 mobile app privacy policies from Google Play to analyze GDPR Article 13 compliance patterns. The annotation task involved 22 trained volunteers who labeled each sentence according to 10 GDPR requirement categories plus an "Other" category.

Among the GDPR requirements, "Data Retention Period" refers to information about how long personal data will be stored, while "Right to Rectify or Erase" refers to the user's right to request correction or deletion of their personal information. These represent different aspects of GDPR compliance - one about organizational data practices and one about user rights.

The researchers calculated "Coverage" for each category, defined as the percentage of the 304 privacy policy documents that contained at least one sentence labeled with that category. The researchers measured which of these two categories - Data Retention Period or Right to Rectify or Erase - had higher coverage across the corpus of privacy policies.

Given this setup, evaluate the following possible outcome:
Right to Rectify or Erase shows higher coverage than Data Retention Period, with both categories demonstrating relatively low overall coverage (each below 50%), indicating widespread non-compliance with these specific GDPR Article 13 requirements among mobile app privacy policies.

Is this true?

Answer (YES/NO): NO